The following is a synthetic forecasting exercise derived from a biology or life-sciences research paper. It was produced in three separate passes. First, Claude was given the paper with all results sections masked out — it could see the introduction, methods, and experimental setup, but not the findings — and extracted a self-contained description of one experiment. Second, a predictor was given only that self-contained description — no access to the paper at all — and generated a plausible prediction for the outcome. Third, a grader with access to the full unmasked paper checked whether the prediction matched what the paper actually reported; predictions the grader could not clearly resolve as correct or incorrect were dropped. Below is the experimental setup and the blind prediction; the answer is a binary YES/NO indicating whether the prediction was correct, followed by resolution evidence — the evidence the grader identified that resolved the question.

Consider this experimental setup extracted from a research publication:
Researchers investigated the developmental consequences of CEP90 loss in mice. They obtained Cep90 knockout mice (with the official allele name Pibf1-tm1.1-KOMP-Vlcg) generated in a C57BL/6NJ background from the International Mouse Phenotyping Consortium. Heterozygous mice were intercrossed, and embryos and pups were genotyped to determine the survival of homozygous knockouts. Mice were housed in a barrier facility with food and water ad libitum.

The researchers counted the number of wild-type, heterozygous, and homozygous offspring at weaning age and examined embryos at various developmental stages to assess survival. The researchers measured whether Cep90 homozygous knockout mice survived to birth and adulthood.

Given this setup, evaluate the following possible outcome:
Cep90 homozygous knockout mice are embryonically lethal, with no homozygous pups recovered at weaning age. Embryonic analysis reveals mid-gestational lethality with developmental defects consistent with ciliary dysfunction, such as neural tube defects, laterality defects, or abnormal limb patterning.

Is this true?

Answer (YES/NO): YES